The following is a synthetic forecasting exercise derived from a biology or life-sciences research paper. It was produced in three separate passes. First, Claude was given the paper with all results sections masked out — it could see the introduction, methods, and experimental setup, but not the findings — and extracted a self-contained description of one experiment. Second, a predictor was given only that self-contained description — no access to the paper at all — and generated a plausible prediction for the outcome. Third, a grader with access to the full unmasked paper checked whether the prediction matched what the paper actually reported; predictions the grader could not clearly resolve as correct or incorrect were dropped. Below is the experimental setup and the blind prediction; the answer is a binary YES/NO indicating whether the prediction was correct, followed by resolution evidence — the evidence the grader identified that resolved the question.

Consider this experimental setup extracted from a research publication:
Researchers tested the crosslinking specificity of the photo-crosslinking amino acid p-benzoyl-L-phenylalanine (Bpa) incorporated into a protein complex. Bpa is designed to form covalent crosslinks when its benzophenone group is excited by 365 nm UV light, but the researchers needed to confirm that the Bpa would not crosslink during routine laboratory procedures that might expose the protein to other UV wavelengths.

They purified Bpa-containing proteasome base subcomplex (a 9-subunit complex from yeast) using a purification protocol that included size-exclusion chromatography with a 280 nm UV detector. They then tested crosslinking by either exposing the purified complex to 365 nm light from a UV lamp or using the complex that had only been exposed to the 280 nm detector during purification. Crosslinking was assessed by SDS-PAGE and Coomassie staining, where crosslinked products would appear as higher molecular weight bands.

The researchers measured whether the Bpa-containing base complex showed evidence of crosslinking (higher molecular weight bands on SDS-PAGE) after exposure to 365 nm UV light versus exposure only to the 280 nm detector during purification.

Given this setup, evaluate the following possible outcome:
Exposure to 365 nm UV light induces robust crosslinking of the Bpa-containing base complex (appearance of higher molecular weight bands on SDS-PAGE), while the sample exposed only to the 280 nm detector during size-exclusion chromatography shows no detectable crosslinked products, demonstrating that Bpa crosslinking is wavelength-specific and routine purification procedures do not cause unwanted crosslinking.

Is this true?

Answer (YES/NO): YES